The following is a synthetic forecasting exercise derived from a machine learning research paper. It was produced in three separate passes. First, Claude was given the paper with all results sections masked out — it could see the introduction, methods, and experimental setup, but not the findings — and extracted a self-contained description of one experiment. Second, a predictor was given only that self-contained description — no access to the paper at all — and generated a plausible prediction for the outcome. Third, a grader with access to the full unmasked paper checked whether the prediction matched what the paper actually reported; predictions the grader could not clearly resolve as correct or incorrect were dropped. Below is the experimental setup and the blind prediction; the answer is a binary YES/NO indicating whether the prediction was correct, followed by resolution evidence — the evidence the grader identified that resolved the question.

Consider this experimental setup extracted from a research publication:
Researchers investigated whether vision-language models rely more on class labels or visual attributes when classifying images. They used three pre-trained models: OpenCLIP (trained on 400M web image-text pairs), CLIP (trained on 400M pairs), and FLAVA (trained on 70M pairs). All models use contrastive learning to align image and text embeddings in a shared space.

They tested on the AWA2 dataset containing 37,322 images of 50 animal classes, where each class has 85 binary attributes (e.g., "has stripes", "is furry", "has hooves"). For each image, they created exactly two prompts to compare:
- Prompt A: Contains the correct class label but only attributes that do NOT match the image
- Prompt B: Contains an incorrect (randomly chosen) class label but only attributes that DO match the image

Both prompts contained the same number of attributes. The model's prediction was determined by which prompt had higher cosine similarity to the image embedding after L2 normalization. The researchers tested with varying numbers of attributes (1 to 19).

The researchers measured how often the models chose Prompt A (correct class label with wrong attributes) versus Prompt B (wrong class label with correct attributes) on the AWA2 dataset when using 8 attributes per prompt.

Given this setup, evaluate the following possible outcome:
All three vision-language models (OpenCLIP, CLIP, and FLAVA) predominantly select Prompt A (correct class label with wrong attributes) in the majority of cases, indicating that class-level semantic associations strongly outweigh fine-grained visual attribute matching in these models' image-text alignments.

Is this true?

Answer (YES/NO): YES